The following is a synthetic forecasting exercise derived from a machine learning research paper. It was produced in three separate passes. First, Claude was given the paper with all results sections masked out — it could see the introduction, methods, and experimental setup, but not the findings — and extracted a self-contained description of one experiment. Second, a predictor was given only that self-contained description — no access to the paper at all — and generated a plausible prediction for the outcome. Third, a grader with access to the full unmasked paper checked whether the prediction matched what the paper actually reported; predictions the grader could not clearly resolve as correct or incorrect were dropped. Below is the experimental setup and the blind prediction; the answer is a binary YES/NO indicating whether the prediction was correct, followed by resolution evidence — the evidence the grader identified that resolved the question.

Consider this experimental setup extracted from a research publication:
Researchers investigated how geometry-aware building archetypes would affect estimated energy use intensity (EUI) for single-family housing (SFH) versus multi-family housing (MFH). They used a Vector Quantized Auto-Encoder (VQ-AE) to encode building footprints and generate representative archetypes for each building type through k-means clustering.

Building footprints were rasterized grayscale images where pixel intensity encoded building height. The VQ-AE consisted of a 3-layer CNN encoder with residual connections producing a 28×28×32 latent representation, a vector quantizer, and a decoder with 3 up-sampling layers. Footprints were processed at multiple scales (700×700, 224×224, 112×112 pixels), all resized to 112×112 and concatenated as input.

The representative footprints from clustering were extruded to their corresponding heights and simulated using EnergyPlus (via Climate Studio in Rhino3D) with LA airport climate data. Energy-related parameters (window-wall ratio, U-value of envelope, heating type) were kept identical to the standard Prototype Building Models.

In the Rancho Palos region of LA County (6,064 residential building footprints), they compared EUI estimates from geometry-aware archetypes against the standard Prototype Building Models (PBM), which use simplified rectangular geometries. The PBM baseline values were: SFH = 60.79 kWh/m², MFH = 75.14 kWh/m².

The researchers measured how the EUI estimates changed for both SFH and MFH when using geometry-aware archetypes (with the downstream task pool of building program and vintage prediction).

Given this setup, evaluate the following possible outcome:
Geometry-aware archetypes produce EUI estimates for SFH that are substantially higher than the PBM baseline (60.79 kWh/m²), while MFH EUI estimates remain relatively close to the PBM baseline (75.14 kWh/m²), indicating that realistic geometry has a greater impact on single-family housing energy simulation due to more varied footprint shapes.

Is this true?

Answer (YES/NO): NO